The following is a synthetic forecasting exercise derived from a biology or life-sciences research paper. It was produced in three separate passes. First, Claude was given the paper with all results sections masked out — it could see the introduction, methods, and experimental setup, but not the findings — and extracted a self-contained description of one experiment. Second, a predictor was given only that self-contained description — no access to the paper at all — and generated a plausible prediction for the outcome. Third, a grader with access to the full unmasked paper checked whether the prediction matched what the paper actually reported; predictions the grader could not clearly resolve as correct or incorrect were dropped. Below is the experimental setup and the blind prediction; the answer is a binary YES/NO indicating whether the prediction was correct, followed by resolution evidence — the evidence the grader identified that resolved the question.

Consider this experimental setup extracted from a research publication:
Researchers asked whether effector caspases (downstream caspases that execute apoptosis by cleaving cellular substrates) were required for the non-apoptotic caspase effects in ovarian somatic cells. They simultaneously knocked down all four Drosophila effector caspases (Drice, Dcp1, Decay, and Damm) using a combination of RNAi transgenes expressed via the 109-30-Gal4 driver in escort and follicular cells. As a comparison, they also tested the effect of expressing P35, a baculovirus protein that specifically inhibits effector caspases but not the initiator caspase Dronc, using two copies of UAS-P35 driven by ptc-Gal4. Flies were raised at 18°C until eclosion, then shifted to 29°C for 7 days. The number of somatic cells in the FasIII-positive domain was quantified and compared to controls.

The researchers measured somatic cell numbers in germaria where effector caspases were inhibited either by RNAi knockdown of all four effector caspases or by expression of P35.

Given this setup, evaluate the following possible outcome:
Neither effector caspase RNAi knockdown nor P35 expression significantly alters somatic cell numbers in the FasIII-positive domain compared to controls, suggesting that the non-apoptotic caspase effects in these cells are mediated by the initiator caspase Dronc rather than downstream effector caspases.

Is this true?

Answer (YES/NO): NO